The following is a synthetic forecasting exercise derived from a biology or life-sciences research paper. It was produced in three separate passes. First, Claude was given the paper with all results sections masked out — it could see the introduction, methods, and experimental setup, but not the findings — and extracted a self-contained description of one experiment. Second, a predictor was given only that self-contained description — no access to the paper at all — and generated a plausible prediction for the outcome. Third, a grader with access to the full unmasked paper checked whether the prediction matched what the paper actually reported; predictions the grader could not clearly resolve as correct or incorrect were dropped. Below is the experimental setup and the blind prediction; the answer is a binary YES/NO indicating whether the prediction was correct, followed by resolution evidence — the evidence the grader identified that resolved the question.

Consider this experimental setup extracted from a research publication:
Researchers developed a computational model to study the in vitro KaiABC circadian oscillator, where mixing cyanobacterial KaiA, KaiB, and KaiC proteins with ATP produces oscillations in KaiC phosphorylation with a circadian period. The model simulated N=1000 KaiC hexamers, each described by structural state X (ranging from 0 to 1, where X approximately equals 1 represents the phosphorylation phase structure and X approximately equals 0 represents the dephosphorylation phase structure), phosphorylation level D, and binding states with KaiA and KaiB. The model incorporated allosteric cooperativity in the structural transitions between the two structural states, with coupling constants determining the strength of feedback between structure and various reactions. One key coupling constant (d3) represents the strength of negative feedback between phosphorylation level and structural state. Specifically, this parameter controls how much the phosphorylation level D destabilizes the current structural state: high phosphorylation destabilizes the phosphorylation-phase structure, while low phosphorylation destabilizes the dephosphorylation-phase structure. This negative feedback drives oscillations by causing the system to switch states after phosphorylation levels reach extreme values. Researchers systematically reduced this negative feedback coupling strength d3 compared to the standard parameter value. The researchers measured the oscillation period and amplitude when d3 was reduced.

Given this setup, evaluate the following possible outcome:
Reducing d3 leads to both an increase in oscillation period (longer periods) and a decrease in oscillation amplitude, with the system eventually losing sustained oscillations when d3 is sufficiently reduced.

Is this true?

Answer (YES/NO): NO